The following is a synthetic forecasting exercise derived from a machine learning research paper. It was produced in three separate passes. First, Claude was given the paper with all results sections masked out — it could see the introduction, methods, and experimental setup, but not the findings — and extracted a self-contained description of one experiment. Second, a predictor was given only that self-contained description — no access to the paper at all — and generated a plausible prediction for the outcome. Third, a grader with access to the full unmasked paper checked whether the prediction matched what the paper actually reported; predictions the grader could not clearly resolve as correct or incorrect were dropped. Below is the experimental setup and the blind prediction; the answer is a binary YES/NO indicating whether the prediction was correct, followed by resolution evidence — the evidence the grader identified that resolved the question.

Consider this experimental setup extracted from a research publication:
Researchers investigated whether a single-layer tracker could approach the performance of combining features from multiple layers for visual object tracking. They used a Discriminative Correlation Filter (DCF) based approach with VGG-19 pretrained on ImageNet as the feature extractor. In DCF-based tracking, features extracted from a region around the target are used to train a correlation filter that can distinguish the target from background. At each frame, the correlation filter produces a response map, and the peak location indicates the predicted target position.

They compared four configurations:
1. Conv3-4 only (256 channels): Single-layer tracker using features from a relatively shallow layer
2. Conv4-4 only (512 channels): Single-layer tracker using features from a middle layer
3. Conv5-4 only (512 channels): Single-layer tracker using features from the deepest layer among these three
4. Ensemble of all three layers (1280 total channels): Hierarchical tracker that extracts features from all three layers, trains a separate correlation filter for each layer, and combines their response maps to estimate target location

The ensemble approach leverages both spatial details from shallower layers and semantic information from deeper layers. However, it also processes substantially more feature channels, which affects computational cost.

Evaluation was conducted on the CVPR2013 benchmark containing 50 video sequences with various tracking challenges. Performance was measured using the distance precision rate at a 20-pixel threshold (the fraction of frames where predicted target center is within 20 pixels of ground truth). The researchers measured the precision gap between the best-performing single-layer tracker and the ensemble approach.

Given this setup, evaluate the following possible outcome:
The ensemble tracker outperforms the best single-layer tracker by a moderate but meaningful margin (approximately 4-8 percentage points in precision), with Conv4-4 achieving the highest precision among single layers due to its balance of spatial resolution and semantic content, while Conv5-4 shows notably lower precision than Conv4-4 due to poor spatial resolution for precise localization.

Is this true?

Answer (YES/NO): NO